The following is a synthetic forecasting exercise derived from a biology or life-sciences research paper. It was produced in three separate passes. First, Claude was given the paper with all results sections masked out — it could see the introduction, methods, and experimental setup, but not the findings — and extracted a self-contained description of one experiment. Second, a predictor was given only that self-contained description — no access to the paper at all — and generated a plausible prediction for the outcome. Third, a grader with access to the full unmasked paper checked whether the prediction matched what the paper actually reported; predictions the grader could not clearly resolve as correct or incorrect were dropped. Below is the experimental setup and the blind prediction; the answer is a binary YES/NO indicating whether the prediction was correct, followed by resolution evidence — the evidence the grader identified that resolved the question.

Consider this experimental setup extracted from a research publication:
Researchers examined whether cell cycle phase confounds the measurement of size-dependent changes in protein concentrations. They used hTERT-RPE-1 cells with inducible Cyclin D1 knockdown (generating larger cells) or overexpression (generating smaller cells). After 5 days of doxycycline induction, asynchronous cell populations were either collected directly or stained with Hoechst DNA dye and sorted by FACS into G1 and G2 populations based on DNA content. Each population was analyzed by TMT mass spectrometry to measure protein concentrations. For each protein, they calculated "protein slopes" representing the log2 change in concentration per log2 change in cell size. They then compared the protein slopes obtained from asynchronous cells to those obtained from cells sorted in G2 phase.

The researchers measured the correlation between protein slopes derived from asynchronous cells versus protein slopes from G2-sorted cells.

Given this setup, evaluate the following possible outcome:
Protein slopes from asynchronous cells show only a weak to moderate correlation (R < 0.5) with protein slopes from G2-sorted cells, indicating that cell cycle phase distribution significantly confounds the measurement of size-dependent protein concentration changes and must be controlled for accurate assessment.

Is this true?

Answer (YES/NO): NO